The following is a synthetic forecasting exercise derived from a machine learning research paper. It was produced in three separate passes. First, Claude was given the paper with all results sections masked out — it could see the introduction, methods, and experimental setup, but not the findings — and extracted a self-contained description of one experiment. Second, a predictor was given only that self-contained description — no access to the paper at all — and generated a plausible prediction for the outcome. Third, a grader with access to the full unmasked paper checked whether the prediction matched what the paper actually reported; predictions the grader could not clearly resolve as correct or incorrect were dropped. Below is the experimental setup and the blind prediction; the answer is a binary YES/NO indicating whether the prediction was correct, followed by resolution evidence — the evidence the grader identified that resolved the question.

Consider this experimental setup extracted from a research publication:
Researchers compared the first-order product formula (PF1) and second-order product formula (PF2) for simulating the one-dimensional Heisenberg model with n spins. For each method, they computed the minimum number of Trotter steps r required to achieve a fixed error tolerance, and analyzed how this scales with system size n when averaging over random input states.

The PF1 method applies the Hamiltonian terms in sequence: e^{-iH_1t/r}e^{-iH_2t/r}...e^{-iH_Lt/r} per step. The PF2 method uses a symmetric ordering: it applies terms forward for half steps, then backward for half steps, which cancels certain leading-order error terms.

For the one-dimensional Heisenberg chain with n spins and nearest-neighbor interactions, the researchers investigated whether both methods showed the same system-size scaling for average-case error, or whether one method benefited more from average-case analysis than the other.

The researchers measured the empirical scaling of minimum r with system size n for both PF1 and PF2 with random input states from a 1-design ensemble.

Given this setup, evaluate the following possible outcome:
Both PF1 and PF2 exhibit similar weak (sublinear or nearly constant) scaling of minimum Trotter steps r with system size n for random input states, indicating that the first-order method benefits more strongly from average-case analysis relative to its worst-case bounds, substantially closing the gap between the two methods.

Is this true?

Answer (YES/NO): NO